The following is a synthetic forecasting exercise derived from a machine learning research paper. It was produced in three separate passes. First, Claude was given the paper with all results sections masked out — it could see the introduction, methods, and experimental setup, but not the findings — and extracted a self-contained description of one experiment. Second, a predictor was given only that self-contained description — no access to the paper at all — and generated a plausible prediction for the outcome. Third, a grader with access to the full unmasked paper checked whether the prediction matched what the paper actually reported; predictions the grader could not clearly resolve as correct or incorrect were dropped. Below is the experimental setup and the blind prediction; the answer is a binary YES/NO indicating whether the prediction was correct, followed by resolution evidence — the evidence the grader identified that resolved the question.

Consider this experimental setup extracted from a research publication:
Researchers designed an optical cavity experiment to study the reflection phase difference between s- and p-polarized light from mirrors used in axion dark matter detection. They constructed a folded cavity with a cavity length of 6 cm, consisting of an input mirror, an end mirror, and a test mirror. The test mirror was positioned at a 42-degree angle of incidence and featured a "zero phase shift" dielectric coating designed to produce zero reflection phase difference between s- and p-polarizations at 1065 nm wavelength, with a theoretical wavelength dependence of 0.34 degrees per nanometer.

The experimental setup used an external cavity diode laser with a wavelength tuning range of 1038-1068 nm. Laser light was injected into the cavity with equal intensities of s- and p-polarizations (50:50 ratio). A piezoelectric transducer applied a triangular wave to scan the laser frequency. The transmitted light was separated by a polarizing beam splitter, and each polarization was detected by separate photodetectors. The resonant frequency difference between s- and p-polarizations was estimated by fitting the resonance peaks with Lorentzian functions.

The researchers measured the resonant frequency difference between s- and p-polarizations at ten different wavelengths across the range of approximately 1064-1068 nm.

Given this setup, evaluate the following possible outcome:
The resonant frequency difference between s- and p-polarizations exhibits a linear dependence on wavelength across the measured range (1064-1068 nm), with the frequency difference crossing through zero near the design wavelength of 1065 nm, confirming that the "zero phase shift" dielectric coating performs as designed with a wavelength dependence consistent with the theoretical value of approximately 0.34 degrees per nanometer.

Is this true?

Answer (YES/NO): NO